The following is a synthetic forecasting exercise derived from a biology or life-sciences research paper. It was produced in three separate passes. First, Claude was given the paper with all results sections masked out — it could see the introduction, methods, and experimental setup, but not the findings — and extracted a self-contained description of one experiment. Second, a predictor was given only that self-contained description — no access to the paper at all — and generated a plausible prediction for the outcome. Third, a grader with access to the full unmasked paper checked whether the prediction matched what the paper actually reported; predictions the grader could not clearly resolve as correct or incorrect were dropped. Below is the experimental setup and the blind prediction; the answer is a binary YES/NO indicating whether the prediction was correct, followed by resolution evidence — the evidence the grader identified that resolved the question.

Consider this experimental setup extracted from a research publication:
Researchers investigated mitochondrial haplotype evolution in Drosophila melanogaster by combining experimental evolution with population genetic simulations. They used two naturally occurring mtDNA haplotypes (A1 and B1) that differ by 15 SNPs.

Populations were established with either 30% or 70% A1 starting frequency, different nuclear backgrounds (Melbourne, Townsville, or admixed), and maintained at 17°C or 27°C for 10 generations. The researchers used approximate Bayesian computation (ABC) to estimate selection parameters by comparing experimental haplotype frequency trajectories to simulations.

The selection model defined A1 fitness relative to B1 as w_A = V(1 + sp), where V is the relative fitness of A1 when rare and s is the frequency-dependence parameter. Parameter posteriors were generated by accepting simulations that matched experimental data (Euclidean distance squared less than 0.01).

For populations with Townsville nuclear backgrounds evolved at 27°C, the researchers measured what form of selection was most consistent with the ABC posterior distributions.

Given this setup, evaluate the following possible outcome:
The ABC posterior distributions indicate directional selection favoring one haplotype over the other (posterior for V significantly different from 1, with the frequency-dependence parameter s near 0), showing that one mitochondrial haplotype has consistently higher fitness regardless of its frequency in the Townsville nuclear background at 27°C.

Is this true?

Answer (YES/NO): NO